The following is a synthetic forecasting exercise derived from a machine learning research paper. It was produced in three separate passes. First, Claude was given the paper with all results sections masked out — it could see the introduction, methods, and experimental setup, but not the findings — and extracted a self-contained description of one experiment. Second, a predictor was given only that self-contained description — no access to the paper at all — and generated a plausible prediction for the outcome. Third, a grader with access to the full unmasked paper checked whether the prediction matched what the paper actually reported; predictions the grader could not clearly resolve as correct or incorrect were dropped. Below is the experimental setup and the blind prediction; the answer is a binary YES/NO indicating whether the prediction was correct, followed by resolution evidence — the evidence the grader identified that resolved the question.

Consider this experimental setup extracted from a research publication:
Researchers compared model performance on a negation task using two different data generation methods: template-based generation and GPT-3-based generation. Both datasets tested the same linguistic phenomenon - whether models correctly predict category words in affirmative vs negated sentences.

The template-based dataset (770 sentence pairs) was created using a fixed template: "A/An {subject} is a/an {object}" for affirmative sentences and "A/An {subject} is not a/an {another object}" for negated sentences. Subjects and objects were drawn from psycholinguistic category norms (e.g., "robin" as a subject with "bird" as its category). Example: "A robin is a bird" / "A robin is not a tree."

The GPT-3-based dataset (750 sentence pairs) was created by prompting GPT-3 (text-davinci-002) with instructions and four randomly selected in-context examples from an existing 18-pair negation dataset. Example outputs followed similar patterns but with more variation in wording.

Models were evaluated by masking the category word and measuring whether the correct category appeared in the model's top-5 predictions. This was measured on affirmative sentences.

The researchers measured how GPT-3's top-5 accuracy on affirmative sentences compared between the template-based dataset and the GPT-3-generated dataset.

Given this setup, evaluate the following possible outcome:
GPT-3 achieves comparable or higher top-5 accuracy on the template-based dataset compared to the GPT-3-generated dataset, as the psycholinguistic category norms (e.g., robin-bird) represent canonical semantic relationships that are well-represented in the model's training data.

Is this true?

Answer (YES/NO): YES